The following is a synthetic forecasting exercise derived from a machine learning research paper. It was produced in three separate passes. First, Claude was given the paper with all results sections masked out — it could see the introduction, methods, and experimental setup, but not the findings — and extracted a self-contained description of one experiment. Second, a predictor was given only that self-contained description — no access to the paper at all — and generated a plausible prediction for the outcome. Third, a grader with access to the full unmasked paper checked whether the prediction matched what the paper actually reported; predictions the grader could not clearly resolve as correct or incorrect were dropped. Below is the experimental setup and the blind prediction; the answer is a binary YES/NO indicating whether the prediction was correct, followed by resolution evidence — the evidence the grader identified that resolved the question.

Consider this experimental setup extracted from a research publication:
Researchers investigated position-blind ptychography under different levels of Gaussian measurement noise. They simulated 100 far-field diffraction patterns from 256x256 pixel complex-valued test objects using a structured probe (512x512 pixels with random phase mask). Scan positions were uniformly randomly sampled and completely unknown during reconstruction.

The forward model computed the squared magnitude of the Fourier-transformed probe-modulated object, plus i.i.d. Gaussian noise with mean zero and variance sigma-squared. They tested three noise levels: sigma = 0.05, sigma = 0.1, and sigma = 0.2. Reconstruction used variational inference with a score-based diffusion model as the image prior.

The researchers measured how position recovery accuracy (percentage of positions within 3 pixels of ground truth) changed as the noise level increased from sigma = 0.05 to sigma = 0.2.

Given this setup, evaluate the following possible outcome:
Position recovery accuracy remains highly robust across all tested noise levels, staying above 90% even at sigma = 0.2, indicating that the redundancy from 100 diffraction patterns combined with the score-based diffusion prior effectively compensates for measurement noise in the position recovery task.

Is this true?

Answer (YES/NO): NO